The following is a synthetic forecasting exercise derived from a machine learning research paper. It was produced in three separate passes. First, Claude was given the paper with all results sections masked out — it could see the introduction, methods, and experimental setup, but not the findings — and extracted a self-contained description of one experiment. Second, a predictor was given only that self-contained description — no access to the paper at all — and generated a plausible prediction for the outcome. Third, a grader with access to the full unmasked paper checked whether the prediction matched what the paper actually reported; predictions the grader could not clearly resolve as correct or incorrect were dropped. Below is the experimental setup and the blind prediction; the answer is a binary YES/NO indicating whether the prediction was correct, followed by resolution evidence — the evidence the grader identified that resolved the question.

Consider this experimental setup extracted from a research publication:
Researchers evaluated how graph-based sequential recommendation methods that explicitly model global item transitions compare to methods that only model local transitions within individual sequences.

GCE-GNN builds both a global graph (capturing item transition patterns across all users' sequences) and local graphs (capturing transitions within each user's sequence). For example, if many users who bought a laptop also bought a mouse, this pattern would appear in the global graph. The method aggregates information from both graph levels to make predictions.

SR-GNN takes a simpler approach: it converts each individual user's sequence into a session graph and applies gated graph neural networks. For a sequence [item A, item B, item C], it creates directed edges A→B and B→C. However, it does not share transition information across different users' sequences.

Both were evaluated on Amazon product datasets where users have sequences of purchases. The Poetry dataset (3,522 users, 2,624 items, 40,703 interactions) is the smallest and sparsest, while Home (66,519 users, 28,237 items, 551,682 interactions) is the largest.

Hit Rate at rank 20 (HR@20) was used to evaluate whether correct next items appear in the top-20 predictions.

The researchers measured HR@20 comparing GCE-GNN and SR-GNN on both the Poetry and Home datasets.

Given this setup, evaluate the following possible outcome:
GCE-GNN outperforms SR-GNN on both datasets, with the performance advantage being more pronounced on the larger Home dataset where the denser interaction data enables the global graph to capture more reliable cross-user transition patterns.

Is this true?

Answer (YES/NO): NO